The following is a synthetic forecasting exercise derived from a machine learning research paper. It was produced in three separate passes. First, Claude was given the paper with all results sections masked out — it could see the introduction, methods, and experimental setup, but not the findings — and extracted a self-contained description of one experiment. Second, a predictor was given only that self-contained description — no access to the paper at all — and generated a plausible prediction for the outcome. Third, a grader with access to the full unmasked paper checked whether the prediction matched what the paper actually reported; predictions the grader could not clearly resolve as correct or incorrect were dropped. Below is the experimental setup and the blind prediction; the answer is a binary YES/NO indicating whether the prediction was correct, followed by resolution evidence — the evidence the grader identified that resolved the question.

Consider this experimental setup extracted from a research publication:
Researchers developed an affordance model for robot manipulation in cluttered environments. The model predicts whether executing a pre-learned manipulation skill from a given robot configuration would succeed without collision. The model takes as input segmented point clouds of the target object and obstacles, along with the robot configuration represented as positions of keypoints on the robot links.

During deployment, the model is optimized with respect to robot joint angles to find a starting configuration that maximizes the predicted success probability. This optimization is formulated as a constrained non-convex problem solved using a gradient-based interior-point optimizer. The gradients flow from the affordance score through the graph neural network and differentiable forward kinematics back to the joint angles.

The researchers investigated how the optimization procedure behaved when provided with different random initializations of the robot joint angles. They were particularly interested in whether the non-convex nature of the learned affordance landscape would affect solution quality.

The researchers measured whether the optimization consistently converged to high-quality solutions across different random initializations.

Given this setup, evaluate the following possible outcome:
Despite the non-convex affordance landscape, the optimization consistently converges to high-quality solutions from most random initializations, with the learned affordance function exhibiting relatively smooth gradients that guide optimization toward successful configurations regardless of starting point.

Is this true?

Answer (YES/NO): NO